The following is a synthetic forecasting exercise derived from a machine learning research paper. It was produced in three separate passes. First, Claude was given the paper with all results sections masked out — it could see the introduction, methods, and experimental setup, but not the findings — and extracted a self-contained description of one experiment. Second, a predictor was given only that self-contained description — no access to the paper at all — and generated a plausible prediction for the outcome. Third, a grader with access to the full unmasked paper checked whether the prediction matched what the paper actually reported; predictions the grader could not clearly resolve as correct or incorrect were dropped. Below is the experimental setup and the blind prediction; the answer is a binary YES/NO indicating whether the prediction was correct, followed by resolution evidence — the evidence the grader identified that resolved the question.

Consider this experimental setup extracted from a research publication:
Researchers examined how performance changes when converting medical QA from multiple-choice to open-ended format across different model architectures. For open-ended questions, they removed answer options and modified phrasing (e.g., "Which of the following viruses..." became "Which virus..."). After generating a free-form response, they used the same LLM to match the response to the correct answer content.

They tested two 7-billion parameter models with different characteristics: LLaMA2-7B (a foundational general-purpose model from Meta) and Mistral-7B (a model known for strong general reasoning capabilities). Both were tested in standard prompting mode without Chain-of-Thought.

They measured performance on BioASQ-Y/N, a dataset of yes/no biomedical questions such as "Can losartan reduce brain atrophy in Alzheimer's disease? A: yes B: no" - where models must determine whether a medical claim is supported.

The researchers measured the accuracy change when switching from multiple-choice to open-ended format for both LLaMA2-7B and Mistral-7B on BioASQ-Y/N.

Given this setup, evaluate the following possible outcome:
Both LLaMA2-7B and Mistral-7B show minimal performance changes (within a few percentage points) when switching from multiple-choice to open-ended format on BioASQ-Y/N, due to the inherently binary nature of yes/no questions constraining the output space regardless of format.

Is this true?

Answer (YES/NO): NO